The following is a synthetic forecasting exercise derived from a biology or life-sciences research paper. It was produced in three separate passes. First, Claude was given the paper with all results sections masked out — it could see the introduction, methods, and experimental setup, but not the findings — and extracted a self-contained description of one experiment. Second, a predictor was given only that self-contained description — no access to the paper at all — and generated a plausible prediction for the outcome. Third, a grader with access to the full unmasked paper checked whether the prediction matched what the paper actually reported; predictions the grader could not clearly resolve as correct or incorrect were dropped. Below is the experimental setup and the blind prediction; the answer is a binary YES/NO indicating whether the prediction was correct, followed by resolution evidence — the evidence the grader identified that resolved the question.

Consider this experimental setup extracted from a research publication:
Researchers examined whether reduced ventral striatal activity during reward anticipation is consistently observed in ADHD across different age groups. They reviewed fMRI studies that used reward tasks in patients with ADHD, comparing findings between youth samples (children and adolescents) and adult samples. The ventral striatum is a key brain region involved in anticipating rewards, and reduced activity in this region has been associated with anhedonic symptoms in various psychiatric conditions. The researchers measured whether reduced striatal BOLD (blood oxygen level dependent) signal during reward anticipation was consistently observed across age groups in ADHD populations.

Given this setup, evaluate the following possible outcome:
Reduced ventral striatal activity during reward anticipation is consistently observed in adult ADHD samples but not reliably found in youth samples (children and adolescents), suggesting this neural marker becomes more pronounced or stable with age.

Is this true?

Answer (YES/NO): YES